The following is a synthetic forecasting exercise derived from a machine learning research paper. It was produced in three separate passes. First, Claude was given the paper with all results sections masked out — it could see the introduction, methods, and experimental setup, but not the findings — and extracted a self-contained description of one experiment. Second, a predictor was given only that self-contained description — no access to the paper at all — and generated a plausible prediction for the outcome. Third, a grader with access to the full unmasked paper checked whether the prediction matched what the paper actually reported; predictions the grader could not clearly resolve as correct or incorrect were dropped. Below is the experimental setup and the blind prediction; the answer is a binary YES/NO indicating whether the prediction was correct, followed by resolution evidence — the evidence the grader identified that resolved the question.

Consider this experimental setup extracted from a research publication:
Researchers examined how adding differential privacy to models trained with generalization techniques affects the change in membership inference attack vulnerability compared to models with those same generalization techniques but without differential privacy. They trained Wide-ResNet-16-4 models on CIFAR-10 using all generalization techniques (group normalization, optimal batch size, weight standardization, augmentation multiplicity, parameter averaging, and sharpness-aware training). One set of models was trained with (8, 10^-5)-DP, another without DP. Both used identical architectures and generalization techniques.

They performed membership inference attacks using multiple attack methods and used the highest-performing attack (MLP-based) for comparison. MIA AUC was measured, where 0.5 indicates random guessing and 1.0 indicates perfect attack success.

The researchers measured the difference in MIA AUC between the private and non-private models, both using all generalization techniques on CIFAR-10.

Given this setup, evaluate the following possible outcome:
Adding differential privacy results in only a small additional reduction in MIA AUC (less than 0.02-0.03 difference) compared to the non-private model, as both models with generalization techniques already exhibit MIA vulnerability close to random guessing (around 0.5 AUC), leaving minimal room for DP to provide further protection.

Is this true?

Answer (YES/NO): NO